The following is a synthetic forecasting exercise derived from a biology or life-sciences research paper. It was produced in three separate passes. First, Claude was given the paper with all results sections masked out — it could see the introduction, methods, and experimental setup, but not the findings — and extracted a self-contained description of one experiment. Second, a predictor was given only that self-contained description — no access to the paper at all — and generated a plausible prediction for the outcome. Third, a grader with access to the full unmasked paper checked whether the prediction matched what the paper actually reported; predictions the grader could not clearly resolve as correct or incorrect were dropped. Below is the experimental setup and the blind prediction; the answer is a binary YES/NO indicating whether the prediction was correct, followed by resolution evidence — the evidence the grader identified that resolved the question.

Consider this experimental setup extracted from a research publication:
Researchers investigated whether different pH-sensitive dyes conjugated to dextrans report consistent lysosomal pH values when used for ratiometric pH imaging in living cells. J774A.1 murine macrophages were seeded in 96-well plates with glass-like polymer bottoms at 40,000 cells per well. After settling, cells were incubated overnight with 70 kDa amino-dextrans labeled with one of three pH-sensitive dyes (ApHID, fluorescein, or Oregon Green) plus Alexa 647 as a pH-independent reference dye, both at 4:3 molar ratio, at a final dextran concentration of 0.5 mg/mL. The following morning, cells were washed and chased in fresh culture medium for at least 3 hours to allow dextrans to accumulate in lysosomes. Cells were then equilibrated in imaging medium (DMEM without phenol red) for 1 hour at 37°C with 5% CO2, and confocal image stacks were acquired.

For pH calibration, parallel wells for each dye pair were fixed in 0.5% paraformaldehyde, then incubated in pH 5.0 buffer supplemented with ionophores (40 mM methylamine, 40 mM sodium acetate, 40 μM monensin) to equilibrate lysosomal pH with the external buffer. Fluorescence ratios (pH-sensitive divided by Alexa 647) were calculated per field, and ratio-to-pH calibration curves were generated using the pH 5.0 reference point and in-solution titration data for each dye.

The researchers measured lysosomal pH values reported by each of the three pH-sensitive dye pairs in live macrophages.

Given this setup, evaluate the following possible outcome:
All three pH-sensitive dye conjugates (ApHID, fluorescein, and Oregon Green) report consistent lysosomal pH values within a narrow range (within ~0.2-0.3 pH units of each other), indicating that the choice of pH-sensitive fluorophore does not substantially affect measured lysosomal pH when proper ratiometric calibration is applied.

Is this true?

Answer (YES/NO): YES